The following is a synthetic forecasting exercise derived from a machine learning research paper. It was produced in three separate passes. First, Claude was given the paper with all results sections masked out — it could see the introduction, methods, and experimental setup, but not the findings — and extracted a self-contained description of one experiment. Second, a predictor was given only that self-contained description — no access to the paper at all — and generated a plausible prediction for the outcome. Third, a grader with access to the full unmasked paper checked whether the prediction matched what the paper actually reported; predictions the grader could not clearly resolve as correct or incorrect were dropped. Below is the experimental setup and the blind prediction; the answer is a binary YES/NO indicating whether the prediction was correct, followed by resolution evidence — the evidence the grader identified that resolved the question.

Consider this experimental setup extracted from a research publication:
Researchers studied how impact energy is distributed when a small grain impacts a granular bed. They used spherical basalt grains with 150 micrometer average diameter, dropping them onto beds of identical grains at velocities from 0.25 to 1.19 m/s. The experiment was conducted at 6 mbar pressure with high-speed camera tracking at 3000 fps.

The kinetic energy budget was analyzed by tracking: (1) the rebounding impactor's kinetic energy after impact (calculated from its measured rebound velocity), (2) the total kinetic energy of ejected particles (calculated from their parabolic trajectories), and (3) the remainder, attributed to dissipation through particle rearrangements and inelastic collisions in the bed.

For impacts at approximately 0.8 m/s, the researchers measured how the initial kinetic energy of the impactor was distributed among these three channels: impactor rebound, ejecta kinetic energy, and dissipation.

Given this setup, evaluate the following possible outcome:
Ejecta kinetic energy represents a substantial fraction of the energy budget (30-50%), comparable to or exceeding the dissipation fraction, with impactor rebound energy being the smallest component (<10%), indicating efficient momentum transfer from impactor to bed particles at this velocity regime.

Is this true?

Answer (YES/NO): NO